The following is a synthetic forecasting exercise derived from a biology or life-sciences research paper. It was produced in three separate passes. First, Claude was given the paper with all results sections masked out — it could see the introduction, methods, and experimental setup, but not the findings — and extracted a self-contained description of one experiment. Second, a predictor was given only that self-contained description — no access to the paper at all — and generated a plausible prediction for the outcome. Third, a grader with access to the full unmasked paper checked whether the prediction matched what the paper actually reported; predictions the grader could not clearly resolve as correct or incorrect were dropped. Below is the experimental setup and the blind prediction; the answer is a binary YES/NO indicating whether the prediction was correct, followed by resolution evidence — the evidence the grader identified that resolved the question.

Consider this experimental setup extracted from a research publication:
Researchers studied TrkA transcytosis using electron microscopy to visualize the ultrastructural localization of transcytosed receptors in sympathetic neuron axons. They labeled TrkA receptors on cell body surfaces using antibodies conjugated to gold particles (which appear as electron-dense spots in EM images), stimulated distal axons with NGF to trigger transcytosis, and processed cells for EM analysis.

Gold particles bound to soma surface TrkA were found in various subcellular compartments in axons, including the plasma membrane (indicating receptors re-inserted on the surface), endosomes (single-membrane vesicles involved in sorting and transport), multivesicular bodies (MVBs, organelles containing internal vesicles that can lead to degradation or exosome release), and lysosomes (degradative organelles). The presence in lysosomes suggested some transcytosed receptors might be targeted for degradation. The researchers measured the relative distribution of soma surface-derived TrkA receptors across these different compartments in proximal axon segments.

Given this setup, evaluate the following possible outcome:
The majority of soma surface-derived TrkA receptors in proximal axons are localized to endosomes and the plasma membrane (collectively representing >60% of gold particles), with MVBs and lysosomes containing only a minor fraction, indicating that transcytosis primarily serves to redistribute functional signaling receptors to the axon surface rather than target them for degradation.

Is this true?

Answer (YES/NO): NO